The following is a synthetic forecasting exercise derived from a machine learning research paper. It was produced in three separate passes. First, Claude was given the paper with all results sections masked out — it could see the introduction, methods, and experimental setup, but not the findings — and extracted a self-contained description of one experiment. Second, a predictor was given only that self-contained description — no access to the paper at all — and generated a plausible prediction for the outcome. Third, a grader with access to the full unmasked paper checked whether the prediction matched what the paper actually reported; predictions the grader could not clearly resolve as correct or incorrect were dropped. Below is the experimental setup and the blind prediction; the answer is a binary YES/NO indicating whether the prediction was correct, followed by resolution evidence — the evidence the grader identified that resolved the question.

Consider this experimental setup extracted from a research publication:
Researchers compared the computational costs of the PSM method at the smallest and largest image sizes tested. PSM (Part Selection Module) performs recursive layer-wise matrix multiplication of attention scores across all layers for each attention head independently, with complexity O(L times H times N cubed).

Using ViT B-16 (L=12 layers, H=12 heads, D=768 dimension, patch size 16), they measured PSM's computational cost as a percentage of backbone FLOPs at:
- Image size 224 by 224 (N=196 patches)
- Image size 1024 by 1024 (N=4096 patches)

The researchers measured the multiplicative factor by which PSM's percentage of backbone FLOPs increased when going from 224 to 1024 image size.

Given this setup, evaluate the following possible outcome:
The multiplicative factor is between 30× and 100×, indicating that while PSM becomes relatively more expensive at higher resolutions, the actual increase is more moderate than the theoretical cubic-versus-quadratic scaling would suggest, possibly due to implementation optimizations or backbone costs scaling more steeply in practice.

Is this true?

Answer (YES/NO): NO